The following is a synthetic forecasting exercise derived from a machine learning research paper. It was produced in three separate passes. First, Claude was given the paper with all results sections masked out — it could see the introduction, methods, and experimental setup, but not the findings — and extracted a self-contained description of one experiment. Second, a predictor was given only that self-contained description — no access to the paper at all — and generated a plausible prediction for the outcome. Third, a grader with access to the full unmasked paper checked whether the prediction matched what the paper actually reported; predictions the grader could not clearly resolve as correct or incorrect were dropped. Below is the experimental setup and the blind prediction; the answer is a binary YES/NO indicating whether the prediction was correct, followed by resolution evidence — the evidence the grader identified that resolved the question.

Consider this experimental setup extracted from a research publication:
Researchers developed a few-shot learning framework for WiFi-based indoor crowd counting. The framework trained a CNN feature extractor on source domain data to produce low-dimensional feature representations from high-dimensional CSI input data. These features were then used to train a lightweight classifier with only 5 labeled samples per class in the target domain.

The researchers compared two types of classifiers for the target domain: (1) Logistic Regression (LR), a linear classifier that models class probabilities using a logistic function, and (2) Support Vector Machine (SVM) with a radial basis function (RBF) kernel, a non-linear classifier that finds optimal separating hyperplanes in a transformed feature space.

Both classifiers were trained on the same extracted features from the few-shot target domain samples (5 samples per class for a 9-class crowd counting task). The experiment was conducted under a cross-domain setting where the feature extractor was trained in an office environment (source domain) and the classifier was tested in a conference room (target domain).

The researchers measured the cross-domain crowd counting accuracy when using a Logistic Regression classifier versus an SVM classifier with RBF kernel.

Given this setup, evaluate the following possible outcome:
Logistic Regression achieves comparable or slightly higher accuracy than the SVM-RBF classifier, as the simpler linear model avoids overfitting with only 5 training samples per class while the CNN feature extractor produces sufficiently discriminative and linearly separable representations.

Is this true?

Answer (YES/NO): YES